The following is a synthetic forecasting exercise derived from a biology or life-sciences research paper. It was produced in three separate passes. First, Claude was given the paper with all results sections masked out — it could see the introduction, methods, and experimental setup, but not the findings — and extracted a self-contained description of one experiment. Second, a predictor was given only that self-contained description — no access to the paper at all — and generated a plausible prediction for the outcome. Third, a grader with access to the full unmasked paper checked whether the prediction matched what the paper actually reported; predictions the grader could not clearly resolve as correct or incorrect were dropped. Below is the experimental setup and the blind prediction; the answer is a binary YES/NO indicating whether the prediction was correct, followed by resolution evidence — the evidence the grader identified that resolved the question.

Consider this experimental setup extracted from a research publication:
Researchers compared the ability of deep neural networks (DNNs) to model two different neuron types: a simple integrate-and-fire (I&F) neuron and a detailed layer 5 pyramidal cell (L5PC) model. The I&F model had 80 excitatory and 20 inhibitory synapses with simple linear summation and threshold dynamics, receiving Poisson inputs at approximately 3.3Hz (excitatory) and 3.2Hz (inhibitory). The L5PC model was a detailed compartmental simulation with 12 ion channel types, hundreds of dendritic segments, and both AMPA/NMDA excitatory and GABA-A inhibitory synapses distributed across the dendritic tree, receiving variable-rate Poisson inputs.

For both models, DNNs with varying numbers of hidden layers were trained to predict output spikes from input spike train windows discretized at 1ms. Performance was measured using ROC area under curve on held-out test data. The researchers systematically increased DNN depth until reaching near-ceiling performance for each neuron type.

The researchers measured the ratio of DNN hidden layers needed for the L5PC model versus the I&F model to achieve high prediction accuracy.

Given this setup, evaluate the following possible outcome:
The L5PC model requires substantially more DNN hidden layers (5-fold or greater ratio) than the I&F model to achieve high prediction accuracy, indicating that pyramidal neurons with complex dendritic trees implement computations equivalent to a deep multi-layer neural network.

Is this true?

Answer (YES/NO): YES